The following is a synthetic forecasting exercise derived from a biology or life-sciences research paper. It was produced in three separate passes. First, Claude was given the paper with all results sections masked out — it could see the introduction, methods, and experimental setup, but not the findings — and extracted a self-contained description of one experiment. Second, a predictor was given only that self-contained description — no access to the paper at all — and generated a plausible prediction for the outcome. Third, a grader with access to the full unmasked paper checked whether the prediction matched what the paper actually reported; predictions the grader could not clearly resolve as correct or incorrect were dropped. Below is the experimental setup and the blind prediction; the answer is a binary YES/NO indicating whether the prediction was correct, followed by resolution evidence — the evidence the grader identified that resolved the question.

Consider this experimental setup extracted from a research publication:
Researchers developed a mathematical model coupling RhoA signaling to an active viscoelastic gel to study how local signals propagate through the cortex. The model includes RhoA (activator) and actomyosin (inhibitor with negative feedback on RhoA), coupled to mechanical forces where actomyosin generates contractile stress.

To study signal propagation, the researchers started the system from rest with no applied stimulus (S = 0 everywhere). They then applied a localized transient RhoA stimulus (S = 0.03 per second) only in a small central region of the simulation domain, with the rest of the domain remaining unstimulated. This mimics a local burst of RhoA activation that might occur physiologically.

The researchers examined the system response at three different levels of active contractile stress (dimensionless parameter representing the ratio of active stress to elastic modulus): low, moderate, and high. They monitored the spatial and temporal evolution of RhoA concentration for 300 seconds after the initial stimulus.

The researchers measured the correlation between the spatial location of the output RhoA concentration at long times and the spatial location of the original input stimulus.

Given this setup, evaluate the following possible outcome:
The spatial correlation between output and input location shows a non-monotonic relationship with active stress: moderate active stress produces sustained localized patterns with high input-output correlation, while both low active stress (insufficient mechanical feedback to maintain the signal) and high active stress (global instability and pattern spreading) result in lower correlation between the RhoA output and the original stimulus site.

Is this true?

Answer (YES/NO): NO